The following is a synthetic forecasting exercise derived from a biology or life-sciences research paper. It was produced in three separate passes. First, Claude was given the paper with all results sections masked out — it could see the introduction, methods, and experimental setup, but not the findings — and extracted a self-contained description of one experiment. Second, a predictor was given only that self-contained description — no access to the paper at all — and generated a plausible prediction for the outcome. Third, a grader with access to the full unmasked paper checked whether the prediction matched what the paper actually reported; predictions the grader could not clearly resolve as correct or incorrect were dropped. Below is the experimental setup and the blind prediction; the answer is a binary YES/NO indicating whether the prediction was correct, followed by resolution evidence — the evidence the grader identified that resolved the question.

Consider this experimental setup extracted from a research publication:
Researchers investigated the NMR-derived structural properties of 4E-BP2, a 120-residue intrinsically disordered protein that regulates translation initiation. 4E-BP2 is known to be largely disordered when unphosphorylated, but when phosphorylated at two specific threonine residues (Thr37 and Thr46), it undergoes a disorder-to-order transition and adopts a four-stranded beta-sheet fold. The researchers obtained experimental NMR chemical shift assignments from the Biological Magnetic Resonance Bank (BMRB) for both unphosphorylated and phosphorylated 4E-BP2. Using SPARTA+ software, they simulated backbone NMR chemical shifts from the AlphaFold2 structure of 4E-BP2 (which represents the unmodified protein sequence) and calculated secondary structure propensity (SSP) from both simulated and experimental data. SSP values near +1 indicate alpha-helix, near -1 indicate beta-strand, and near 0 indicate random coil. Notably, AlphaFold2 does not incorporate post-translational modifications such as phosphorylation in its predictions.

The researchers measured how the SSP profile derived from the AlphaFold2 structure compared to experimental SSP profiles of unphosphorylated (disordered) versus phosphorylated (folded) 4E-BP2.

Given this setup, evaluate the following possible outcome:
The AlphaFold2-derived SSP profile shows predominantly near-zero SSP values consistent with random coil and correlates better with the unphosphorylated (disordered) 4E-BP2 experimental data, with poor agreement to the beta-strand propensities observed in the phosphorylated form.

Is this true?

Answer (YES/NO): NO